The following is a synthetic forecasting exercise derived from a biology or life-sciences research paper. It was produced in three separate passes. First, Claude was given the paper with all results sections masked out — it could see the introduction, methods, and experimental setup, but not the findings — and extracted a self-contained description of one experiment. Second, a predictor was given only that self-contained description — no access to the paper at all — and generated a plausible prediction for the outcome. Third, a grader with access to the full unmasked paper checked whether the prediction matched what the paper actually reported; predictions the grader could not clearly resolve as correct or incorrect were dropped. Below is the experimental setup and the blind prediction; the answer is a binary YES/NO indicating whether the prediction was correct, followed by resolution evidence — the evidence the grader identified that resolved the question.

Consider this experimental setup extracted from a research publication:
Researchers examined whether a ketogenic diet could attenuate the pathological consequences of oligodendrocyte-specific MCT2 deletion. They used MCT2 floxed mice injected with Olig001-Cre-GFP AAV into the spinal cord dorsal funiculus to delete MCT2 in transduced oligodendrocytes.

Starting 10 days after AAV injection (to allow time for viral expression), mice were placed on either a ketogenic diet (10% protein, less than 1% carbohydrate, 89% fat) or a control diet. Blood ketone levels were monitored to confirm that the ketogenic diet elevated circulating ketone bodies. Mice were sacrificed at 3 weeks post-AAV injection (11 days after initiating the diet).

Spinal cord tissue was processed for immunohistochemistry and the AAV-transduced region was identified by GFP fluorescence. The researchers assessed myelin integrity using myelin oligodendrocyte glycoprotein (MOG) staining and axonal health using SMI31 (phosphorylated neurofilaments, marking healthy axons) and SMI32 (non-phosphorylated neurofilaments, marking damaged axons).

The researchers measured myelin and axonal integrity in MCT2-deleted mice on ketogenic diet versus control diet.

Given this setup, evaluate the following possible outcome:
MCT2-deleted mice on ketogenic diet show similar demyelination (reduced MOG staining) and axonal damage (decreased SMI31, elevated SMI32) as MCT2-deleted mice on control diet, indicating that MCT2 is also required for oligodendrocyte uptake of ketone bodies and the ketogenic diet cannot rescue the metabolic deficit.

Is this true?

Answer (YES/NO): NO